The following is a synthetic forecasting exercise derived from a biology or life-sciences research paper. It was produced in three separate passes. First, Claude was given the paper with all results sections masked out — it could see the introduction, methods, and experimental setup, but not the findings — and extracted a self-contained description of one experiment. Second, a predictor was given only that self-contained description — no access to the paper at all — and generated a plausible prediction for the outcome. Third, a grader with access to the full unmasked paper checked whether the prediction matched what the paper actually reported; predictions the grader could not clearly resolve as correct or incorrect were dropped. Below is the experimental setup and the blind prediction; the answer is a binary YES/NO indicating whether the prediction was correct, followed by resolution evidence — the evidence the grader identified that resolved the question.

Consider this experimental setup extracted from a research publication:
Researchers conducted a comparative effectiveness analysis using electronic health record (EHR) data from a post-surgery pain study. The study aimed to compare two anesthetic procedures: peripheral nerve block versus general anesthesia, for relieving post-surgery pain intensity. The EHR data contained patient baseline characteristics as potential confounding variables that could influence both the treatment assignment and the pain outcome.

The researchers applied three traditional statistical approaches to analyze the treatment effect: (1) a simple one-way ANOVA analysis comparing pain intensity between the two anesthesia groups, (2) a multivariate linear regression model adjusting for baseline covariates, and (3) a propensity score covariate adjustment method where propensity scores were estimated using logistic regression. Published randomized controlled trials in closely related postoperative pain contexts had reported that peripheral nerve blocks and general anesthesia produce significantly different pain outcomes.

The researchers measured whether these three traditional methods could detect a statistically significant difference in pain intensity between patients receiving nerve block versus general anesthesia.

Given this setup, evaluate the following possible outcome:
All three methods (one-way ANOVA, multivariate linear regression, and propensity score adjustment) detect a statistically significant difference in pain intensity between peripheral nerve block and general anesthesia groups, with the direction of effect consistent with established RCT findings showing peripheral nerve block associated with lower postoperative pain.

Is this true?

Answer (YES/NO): NO